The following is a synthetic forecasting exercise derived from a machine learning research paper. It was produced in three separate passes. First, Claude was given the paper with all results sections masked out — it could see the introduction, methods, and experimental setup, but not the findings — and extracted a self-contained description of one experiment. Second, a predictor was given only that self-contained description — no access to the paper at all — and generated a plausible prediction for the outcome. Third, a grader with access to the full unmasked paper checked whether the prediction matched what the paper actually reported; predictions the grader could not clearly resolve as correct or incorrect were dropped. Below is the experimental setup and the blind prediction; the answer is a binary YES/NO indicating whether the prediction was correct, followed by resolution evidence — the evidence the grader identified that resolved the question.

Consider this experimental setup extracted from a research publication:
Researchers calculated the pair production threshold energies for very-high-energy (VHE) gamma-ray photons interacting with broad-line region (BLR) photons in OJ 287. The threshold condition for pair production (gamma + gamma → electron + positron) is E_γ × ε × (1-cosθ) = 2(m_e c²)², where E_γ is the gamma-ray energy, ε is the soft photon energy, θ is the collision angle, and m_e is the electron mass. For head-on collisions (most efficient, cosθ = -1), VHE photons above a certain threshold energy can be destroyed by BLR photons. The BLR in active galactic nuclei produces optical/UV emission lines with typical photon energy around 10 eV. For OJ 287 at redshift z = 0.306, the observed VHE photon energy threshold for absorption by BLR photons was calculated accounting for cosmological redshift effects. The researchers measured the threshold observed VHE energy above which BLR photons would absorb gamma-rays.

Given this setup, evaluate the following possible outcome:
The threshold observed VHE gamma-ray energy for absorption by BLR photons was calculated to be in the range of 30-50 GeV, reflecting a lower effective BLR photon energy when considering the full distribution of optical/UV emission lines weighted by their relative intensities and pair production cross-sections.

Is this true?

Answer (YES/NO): NO